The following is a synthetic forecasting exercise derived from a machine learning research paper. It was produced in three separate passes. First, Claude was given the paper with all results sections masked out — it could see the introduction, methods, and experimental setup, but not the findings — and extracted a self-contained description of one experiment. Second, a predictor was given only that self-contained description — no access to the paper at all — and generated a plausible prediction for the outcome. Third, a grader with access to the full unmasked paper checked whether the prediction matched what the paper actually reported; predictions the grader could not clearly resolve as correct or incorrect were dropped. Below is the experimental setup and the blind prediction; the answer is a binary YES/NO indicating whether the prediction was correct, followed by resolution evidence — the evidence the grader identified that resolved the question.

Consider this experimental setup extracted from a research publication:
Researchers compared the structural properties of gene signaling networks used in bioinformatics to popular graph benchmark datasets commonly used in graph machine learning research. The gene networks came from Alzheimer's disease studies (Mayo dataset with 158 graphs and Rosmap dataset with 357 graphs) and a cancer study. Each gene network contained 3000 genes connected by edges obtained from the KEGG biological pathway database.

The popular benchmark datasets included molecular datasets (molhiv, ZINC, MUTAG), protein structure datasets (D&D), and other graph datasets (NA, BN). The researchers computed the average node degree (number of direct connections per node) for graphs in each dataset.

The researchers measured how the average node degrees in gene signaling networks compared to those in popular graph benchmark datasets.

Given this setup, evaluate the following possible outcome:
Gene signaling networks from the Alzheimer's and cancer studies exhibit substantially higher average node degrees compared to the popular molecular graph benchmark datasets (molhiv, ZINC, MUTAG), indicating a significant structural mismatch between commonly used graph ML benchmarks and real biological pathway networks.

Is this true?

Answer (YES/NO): YES